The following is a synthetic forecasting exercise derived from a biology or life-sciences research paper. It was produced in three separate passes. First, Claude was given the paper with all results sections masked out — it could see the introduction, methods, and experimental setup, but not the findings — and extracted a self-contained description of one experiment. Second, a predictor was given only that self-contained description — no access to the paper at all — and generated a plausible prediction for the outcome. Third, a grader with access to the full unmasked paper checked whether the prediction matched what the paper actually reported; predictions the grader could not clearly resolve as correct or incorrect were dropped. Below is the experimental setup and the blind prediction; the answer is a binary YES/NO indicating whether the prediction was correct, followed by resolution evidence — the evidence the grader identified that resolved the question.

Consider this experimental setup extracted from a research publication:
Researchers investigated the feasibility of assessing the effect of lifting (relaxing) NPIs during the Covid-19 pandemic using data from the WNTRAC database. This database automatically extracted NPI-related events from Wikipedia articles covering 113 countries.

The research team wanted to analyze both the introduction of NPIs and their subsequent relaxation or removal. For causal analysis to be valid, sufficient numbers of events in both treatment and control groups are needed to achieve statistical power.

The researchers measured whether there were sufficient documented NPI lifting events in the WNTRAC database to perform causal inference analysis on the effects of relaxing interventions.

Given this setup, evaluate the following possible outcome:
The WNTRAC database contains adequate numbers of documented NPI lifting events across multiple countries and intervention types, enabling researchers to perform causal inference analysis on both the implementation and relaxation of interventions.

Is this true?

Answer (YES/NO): NO